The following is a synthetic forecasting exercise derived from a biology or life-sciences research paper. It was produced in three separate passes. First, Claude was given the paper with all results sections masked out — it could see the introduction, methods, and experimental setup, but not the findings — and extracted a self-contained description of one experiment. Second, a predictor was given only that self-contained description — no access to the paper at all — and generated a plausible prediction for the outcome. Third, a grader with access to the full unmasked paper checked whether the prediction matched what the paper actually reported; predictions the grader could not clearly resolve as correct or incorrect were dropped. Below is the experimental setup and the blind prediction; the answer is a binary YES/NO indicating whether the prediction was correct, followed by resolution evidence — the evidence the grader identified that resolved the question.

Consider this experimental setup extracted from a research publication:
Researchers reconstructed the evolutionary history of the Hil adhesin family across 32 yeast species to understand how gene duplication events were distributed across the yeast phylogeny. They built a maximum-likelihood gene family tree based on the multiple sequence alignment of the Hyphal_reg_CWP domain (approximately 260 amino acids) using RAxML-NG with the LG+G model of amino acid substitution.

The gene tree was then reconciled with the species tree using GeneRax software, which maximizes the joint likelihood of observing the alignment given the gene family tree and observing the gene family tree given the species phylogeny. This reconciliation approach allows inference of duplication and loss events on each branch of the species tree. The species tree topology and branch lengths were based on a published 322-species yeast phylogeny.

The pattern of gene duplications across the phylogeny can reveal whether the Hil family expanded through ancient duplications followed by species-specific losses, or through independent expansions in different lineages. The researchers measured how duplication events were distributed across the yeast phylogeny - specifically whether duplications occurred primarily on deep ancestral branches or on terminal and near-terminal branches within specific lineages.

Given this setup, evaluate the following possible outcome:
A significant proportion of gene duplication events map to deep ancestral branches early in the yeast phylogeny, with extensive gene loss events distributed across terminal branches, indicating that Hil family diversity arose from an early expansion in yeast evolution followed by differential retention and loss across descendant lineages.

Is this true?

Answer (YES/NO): NO